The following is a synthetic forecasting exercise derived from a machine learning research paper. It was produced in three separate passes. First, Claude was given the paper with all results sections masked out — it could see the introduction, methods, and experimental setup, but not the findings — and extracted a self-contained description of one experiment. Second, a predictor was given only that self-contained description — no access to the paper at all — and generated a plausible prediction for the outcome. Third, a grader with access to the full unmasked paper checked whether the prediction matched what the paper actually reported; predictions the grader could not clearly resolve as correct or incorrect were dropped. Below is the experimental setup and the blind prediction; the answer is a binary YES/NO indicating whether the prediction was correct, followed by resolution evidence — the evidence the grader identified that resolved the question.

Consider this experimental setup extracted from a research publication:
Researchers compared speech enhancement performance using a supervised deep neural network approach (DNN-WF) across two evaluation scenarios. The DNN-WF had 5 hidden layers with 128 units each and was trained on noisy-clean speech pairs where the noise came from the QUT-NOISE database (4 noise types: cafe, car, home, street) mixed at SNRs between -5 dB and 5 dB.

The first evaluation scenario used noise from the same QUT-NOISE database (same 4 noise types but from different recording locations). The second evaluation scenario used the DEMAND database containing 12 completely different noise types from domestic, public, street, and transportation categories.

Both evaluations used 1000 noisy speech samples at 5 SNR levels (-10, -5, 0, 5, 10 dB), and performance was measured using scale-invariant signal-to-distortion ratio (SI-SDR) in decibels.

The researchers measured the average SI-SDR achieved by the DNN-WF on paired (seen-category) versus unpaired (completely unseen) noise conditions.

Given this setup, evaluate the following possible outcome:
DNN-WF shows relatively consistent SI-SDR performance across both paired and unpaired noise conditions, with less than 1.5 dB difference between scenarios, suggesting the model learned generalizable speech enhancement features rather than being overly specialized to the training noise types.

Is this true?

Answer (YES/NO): NO